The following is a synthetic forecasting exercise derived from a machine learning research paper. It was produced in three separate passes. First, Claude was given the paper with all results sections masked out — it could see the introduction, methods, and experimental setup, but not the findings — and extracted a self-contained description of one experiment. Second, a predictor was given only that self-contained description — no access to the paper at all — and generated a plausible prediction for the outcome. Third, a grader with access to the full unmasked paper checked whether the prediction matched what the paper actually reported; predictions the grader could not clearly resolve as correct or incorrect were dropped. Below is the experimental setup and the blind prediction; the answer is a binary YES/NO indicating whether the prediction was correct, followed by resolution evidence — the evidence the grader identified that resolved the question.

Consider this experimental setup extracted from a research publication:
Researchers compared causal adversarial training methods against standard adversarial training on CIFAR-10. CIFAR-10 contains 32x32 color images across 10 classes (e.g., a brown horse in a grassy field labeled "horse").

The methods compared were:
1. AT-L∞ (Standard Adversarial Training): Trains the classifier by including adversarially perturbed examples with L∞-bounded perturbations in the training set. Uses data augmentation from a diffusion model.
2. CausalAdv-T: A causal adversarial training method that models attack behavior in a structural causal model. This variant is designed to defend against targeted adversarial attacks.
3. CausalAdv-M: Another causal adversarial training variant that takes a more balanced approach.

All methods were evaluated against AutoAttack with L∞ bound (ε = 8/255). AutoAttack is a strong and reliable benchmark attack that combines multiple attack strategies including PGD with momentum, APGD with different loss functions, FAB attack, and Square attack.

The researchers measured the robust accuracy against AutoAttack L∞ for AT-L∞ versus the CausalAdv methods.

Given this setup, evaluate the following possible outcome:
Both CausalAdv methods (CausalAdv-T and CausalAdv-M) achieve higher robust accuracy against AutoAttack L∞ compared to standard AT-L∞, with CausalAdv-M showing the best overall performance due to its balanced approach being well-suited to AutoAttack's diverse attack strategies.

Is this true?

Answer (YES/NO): NO